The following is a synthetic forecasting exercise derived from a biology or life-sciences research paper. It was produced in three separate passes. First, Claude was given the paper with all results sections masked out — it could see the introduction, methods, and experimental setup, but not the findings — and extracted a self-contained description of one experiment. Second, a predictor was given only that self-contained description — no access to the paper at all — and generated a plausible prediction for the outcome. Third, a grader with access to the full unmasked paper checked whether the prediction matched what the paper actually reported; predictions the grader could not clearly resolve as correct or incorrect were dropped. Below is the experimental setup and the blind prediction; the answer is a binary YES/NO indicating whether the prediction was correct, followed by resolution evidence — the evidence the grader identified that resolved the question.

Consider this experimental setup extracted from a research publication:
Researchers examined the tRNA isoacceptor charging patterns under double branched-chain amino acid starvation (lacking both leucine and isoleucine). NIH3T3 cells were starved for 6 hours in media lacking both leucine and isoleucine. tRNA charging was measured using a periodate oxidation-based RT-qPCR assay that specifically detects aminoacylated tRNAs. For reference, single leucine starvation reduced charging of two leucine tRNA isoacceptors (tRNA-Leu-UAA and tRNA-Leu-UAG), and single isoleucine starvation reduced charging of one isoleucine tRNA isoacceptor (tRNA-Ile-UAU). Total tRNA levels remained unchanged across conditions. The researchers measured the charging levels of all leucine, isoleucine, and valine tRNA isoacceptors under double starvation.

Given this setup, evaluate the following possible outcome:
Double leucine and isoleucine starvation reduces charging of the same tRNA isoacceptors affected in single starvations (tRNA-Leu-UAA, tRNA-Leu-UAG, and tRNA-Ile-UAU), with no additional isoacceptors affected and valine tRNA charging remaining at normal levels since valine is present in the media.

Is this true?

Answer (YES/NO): NO